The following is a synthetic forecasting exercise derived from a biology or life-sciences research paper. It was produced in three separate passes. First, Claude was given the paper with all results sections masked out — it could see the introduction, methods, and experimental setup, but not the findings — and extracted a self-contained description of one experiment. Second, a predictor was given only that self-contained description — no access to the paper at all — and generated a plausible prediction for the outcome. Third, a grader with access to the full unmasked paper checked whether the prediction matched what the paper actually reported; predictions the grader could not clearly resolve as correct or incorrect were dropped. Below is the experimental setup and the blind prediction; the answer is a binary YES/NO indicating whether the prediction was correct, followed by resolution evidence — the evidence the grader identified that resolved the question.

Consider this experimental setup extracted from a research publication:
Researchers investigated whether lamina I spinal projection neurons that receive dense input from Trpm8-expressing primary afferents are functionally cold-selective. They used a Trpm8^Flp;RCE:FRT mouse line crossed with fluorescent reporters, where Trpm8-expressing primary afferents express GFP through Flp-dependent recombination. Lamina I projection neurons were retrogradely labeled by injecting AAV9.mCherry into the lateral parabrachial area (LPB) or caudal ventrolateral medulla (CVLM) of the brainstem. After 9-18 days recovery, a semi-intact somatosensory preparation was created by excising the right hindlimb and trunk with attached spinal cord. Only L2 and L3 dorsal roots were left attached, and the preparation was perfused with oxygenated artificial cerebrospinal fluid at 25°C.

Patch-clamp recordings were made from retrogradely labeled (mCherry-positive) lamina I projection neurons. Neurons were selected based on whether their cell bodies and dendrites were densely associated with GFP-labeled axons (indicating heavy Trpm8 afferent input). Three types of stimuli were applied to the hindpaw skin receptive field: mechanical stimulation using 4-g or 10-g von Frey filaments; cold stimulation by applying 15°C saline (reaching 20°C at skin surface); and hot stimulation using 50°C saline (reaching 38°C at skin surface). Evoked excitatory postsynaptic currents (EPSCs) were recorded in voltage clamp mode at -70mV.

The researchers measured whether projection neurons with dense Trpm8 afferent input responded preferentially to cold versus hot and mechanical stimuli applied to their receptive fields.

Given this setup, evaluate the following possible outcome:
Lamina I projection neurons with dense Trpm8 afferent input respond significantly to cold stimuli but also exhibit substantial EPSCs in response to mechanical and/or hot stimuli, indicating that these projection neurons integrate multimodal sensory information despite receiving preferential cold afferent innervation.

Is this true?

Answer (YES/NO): NO